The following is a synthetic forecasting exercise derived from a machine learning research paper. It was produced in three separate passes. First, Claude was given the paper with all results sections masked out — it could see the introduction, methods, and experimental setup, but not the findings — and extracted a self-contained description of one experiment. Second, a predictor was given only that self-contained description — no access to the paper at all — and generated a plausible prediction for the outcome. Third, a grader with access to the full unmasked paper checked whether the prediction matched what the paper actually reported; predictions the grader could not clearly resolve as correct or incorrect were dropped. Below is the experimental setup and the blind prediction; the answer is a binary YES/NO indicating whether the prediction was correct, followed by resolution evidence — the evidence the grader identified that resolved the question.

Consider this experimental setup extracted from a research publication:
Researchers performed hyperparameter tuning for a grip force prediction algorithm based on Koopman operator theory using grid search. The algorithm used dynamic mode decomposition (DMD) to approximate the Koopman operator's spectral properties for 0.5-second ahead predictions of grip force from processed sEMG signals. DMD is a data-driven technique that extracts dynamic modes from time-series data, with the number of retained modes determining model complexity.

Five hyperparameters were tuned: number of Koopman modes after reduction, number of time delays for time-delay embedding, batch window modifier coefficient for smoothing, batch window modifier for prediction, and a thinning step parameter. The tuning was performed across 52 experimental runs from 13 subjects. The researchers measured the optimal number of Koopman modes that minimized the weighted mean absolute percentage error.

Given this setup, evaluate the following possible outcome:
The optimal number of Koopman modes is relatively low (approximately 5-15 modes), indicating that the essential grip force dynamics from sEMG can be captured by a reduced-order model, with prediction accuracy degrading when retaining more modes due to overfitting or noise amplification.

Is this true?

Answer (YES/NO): NO